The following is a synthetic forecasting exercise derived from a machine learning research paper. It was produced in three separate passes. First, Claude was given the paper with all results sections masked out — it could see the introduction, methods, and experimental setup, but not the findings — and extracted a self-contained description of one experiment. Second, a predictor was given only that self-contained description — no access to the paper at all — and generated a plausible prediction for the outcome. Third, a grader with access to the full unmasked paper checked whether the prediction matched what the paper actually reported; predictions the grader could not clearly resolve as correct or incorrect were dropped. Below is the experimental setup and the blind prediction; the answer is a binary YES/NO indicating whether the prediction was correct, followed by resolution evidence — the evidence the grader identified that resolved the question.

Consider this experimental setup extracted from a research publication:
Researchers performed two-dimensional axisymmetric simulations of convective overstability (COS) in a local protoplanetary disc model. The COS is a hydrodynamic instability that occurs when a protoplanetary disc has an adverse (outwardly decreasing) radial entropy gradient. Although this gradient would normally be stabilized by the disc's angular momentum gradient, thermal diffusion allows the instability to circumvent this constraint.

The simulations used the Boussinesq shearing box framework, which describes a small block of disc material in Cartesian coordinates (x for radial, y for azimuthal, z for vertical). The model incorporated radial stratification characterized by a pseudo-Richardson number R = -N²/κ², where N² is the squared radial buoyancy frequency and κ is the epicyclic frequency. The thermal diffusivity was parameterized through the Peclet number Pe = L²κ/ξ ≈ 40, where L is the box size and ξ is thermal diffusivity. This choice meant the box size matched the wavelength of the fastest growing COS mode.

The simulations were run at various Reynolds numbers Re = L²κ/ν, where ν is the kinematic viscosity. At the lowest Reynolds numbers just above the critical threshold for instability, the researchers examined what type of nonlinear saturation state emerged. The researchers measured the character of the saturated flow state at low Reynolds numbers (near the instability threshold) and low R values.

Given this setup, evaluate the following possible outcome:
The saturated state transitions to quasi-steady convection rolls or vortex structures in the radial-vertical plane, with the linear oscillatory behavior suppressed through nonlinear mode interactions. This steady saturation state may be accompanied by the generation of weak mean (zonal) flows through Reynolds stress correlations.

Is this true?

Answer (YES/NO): NO